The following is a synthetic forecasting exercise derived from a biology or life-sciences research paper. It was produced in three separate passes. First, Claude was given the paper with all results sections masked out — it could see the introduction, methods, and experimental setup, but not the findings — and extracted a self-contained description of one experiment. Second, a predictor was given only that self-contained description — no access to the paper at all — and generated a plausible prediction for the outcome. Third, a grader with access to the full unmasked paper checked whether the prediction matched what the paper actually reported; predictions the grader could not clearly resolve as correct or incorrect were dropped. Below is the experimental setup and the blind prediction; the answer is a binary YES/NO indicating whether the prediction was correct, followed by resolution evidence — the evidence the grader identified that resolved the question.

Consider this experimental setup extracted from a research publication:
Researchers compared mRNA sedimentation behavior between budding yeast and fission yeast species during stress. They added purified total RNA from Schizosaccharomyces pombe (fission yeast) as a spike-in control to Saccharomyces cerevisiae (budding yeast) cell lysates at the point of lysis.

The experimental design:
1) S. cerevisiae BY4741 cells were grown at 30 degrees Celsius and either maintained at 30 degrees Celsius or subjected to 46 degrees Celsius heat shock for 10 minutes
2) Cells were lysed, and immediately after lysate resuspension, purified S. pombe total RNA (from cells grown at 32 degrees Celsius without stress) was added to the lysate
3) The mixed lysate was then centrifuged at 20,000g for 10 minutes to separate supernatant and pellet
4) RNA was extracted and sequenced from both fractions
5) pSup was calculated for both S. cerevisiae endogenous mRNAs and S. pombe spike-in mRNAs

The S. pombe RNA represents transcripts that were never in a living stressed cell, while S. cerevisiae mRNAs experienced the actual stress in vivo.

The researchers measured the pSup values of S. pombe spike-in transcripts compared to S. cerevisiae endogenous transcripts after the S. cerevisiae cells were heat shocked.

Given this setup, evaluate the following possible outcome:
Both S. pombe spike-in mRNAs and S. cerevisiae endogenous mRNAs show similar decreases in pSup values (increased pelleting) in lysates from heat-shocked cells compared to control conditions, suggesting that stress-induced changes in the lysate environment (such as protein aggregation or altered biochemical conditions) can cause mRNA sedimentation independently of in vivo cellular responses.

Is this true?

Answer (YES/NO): NO